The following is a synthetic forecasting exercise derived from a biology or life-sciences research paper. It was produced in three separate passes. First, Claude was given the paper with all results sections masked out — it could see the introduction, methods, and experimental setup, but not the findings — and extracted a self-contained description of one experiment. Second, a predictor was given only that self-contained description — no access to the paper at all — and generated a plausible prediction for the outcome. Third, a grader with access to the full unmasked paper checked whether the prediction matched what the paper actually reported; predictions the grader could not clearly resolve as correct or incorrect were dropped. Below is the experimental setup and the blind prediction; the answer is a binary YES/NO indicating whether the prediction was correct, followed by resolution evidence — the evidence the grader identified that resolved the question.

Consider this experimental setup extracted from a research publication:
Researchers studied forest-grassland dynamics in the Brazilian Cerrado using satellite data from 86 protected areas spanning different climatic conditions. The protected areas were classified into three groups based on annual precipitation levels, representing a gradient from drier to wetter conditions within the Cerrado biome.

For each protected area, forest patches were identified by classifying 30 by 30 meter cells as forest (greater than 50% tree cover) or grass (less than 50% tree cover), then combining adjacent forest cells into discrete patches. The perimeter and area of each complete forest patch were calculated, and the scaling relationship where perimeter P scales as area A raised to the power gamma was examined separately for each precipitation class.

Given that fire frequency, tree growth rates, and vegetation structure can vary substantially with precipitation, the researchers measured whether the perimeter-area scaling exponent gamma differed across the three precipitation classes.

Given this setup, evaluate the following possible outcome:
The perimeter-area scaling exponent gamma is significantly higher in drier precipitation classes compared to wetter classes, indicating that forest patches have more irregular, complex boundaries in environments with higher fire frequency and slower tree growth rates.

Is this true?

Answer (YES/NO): NO